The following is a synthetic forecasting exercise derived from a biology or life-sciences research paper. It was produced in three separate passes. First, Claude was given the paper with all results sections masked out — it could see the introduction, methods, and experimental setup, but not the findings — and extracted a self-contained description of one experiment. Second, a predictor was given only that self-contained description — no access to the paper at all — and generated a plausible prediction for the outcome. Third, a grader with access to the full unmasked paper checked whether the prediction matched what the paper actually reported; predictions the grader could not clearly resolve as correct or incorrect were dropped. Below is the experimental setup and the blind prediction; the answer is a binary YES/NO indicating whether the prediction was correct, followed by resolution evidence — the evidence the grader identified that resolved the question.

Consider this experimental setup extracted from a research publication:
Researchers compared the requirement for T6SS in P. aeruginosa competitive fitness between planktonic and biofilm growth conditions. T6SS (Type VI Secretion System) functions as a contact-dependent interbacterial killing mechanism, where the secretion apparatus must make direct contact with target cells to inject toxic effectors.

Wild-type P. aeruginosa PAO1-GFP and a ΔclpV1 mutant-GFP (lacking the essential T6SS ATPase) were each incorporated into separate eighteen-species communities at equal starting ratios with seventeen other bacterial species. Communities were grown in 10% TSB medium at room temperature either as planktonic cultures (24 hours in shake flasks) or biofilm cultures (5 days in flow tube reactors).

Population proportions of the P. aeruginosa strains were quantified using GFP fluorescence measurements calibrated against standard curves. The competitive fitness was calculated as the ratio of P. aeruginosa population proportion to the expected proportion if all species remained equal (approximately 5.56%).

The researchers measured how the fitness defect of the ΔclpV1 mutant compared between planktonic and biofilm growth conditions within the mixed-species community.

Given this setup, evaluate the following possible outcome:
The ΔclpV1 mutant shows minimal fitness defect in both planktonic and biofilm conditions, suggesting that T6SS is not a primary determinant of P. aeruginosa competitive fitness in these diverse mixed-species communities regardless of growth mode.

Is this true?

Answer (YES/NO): NO